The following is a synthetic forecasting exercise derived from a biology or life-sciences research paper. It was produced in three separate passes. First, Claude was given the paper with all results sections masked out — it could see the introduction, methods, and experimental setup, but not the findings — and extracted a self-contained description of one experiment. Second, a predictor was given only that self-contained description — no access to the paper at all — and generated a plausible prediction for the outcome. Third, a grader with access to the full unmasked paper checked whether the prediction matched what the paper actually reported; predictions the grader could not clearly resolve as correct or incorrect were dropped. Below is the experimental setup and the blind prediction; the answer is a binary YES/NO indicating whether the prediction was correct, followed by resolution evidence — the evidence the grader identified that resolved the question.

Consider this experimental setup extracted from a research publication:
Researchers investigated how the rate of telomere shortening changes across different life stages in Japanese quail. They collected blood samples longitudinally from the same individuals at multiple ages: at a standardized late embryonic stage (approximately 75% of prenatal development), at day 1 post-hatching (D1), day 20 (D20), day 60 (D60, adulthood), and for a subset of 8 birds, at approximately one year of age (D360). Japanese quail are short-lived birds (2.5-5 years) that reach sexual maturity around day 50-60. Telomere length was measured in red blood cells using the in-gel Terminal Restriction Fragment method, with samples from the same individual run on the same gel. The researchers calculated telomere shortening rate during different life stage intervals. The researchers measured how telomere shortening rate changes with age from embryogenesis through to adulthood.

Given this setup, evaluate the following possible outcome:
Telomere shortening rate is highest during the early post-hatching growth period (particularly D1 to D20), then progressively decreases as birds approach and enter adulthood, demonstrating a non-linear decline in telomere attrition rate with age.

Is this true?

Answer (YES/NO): NO